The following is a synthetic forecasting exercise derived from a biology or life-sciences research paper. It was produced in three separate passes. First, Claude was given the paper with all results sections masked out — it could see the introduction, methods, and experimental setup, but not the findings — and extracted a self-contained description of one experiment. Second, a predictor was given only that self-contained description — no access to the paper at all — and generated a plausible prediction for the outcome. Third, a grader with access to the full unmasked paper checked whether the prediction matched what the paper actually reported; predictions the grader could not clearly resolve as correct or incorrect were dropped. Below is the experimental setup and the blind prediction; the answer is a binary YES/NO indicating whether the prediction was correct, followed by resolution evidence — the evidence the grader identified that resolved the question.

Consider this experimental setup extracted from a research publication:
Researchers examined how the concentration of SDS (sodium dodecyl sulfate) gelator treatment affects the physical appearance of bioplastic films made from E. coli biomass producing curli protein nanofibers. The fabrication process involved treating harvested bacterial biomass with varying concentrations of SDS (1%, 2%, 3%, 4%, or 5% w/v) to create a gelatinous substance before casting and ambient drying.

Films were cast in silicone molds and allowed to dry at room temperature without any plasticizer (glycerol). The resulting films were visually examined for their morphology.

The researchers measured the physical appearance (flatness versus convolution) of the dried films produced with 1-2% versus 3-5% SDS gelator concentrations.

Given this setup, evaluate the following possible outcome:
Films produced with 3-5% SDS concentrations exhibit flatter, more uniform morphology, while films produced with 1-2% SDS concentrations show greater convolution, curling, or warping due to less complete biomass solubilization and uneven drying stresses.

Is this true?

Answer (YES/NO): YES